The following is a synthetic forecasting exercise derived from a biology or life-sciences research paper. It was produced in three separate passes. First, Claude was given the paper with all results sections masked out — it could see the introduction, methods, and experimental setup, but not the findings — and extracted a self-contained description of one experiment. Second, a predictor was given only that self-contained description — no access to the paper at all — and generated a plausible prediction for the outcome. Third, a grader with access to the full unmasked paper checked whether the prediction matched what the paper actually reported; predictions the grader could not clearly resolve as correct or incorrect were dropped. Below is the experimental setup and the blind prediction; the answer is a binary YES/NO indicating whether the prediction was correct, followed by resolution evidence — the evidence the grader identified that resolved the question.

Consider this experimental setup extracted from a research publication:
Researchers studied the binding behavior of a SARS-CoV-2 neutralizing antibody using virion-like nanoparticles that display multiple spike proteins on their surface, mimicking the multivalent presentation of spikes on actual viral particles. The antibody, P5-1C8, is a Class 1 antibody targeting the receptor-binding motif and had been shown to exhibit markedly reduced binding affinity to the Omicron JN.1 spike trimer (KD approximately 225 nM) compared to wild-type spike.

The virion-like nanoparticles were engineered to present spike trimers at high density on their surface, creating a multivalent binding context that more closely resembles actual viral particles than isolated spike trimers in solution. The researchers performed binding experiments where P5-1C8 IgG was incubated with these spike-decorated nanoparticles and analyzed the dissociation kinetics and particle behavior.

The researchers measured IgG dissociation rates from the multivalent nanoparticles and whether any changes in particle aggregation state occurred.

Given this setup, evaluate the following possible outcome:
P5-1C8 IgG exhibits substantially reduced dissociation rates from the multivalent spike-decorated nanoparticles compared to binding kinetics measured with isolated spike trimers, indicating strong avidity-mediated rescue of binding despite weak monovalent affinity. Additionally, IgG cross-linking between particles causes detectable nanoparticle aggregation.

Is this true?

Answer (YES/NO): YES